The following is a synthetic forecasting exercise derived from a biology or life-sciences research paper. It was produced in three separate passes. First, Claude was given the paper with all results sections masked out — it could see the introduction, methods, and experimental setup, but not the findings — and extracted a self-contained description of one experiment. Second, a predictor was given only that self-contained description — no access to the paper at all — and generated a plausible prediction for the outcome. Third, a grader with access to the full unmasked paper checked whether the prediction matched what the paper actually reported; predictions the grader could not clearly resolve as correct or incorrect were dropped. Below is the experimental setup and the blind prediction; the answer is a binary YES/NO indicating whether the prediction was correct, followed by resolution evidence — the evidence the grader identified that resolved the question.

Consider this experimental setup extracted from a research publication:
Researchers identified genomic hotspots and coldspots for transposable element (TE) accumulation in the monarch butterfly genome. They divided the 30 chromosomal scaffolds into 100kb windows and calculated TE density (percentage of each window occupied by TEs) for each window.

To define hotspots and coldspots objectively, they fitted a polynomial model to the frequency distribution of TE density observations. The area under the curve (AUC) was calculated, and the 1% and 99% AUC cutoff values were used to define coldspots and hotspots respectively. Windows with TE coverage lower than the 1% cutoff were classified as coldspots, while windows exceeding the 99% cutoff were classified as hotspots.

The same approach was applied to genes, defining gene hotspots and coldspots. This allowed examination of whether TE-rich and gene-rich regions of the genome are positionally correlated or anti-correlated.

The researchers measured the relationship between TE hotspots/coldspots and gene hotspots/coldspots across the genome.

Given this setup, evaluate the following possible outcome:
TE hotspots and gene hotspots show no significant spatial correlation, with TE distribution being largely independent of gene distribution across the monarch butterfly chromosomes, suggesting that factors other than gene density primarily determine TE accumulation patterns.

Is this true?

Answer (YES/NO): NO